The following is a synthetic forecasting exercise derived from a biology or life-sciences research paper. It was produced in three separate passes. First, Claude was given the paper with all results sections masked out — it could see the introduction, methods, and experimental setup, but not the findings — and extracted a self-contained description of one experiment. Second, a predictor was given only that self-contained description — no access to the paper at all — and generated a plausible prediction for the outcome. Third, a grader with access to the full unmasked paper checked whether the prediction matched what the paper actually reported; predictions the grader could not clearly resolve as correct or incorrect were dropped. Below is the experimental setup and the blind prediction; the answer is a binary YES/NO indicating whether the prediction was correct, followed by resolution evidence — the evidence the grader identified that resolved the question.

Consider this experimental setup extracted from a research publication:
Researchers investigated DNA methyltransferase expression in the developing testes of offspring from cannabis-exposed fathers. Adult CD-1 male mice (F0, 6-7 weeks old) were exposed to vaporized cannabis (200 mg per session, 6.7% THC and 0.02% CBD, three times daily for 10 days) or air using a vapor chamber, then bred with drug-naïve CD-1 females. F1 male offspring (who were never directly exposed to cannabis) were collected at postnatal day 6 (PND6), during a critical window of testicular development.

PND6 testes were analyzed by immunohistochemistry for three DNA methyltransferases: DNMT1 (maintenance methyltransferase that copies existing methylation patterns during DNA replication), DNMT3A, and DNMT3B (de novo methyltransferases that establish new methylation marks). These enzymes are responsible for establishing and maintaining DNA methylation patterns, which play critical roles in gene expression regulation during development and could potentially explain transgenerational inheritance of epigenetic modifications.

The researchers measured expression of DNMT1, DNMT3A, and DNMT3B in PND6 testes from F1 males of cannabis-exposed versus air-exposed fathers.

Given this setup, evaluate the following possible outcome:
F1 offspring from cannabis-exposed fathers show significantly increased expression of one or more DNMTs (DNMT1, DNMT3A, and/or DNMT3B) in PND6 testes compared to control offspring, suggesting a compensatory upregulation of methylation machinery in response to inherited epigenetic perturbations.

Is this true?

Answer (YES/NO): YES